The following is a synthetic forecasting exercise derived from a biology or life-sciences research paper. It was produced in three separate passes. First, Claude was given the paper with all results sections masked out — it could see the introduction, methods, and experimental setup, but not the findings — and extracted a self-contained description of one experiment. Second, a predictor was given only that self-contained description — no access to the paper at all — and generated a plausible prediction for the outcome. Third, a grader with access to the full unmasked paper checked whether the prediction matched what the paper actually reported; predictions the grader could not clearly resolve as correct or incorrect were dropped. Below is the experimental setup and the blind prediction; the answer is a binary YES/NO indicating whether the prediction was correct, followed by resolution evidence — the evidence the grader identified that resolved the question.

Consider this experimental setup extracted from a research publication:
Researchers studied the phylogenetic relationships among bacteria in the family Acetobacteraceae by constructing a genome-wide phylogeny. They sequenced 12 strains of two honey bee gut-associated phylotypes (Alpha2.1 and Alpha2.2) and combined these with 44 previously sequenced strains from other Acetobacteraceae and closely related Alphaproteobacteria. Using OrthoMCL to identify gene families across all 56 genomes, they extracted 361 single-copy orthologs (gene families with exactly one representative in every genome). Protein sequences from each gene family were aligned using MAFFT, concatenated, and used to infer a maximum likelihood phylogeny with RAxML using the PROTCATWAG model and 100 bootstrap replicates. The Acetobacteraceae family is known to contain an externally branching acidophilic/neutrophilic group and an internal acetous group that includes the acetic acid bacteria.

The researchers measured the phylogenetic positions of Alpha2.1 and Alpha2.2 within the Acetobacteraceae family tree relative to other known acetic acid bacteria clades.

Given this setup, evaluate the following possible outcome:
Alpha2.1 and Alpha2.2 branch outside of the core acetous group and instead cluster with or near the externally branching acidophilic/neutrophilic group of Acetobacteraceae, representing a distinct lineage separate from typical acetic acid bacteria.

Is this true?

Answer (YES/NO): NO